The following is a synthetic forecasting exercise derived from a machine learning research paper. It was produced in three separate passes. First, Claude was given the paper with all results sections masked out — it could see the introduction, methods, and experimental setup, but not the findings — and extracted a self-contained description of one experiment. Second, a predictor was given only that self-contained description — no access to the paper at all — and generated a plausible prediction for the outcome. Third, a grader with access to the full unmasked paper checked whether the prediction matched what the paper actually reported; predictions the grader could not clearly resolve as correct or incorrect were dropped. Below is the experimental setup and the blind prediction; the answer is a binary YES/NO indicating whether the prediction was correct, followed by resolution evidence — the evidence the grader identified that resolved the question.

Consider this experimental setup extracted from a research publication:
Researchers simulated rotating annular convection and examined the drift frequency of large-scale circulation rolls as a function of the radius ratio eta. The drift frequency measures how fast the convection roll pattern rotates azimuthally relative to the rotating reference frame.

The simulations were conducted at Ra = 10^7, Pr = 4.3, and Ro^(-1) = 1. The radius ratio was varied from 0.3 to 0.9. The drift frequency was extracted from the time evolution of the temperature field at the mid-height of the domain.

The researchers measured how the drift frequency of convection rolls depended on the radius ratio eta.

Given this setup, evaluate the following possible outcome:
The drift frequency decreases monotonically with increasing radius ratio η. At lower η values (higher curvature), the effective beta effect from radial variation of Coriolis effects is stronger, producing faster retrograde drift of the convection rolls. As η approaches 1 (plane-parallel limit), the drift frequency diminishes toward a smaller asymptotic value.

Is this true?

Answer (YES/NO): NO